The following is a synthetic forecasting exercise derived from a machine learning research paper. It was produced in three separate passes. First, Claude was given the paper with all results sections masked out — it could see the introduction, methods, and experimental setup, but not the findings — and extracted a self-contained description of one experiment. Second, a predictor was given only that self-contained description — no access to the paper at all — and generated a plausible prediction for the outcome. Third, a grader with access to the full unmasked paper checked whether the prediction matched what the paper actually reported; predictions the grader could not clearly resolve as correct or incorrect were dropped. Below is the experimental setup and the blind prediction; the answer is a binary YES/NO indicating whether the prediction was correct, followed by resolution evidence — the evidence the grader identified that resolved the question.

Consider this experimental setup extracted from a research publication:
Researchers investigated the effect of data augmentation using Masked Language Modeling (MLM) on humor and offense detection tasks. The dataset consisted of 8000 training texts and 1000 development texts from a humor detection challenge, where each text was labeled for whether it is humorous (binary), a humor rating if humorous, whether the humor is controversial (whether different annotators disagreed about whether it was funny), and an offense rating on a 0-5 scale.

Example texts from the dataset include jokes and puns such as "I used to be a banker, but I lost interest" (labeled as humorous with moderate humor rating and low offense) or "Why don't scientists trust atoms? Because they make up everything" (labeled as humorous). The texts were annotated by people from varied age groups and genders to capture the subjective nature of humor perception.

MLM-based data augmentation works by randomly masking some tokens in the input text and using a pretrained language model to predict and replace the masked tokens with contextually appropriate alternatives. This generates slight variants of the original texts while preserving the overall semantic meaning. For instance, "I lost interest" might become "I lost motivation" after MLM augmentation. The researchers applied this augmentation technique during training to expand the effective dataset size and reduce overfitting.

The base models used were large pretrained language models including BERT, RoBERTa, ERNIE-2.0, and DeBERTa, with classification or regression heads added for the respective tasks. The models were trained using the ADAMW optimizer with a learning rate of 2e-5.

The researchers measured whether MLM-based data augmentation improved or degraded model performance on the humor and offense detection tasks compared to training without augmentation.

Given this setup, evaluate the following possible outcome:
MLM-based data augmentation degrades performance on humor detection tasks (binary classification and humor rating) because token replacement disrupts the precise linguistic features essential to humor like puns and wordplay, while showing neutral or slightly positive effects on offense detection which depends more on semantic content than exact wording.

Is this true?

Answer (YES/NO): NO